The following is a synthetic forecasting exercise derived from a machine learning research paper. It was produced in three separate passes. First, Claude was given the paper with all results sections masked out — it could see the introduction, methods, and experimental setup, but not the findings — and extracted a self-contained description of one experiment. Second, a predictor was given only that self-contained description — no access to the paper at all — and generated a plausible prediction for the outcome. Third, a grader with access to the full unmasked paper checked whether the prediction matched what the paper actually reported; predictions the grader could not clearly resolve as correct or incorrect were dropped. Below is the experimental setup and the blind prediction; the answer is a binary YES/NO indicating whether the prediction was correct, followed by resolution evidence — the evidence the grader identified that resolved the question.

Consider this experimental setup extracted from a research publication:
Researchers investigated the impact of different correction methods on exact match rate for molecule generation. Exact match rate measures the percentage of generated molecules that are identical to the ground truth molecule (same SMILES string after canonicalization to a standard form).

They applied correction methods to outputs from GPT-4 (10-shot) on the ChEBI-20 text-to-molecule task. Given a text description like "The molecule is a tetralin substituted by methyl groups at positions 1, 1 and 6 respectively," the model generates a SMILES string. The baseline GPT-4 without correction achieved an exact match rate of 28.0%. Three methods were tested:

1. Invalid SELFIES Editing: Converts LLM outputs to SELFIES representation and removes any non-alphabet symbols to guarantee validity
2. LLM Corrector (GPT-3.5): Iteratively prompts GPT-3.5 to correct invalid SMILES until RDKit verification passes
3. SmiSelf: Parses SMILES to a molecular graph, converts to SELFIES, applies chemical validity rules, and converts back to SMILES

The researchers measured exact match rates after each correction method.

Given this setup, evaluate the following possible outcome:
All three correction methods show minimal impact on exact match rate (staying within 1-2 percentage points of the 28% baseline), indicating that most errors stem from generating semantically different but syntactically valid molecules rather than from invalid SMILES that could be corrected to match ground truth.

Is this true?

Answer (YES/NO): NO